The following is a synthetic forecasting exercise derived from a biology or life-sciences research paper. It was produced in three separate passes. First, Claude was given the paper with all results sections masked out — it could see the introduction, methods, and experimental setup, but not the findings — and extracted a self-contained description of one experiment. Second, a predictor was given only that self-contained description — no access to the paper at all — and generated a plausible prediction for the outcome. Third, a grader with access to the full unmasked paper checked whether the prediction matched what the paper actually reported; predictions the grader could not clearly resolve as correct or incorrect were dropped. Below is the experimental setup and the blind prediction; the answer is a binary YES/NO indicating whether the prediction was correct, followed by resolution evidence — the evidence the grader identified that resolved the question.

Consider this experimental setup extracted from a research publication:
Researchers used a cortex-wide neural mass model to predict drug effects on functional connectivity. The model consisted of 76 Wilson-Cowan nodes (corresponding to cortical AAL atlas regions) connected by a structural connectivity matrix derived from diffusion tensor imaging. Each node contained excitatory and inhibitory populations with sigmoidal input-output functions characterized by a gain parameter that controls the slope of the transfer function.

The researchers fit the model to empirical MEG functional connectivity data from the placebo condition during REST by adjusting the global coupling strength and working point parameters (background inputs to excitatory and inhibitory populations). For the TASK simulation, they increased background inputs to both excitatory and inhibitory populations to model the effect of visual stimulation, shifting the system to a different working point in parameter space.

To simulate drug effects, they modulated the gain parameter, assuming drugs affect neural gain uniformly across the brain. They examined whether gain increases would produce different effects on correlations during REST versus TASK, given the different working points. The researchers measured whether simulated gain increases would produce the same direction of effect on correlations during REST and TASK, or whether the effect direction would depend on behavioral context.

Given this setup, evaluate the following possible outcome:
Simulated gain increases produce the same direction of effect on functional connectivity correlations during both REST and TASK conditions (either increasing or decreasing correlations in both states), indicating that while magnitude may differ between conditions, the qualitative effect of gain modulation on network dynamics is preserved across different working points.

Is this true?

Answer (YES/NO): NO